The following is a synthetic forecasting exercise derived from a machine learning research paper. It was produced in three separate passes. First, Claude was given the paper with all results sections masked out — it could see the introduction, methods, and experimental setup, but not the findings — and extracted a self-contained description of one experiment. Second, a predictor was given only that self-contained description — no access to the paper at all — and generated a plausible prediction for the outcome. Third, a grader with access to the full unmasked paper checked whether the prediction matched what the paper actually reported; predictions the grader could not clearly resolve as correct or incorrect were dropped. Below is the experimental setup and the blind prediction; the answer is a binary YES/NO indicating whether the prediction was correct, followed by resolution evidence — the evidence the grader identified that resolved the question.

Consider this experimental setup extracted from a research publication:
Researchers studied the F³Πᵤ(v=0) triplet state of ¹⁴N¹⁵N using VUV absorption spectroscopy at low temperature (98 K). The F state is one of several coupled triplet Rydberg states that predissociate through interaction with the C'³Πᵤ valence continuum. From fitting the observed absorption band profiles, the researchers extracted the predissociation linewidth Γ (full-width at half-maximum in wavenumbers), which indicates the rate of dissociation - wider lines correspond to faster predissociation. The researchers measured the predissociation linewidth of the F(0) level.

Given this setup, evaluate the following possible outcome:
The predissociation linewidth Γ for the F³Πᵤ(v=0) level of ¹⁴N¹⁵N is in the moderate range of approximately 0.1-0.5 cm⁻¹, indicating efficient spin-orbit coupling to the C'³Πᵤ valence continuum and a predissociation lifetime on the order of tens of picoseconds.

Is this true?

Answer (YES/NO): YES